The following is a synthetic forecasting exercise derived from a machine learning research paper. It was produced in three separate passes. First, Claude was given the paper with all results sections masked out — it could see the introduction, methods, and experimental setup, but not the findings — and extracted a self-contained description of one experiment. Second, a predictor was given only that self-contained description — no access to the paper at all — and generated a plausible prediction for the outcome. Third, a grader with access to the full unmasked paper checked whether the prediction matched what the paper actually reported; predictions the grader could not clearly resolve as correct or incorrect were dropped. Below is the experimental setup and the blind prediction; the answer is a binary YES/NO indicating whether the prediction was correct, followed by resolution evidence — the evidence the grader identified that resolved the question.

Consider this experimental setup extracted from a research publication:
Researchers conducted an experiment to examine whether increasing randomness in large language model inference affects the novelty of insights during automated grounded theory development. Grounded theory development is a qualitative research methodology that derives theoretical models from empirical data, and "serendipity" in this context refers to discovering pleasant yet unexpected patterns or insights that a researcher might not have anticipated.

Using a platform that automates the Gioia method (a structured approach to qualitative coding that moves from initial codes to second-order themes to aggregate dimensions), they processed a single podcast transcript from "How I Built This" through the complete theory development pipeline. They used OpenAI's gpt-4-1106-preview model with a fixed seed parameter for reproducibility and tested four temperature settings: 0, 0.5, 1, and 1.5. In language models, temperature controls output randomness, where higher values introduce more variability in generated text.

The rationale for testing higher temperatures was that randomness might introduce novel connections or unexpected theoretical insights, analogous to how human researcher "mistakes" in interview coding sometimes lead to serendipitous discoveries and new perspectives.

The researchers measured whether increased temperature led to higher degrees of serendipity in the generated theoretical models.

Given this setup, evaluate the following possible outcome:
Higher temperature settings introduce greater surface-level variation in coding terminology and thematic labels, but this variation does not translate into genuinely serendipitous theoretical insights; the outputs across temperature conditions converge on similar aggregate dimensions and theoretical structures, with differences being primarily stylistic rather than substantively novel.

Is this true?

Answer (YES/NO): NO